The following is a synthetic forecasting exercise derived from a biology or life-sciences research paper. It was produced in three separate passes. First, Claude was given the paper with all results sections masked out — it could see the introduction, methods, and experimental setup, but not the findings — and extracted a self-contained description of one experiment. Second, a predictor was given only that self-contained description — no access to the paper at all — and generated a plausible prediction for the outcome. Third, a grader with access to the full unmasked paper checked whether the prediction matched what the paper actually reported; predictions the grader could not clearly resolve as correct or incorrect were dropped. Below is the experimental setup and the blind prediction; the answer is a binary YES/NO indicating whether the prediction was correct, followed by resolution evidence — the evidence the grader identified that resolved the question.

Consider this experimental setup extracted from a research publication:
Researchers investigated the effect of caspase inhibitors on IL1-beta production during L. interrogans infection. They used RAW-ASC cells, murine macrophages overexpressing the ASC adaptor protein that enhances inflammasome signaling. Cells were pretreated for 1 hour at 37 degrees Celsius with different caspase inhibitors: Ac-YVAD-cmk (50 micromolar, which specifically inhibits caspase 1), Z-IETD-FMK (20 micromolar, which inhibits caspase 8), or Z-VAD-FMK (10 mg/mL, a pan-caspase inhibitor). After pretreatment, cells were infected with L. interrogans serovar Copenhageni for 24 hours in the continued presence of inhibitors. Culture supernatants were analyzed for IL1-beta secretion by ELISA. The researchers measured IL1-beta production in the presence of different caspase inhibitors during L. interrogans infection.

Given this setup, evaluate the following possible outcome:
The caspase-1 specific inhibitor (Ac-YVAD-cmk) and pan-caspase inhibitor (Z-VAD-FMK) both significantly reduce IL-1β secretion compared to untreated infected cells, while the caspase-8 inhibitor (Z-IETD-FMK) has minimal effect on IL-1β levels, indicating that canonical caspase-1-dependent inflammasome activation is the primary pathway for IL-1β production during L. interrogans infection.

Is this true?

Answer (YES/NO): NO